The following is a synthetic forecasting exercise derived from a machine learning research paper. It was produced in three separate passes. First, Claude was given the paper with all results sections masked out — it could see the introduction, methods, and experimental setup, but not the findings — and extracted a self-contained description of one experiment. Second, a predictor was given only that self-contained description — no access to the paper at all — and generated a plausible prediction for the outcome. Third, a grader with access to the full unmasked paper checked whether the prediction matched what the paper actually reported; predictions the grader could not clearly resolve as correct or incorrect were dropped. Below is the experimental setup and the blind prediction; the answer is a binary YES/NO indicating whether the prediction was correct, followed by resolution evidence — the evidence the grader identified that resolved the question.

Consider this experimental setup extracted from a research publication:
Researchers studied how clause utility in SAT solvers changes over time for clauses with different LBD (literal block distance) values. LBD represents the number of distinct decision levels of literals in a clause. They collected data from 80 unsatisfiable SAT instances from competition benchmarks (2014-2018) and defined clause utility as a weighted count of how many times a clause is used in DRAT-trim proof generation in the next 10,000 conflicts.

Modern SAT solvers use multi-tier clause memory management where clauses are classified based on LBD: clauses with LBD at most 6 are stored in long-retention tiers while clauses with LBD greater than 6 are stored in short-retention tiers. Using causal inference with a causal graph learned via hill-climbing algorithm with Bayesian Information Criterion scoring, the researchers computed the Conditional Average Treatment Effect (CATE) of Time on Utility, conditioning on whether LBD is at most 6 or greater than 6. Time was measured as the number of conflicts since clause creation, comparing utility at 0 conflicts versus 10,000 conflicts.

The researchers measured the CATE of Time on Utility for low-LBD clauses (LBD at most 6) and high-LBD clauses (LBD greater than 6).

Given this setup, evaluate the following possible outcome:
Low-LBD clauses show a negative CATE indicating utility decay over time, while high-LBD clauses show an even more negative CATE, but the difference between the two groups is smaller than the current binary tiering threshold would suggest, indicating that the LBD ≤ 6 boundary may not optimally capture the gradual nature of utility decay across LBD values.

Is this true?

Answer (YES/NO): NO